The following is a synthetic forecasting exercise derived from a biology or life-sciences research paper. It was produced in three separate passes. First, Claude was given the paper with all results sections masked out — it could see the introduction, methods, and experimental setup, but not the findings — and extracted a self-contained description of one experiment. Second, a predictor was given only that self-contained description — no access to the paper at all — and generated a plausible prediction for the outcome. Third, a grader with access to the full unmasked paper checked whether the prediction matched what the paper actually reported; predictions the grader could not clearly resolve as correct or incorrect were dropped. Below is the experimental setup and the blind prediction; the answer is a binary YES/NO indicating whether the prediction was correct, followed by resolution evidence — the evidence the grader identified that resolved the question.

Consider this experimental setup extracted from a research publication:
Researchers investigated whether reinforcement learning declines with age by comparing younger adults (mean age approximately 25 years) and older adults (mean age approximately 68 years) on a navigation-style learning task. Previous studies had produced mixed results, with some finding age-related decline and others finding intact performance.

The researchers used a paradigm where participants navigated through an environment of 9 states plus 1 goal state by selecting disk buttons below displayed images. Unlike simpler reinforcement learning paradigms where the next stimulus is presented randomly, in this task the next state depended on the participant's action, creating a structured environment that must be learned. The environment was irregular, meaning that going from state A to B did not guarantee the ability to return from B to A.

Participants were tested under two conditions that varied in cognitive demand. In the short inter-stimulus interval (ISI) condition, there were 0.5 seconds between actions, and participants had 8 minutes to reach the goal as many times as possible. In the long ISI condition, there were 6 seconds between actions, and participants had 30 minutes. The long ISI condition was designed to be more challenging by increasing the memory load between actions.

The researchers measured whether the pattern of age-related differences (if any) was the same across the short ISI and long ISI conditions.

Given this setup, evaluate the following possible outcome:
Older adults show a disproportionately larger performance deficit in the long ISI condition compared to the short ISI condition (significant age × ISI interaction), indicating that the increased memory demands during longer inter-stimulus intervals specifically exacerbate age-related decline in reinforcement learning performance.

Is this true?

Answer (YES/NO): YES